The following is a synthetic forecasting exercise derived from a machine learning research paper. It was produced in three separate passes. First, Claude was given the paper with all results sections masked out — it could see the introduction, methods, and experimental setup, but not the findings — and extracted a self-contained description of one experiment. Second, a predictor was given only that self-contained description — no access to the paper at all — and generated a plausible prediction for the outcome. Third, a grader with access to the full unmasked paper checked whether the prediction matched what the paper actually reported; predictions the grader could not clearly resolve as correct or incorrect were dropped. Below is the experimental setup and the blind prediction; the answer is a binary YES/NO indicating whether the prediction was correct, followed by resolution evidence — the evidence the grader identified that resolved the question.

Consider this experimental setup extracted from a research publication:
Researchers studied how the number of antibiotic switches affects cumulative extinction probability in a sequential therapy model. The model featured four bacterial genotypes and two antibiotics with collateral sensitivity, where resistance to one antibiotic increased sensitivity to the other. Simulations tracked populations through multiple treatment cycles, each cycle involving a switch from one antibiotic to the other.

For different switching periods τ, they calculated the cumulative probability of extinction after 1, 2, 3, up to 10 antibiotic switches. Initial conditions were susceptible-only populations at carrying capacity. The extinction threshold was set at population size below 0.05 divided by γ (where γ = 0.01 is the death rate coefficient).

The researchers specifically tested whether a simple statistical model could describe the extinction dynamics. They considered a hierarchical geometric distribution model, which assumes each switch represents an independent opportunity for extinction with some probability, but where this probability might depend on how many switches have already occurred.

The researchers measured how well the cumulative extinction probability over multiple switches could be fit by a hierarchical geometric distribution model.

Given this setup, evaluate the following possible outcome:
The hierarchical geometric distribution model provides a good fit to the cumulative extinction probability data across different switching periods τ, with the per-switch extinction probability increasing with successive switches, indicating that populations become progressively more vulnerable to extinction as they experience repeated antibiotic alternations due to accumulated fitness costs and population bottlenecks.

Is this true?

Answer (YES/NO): NO